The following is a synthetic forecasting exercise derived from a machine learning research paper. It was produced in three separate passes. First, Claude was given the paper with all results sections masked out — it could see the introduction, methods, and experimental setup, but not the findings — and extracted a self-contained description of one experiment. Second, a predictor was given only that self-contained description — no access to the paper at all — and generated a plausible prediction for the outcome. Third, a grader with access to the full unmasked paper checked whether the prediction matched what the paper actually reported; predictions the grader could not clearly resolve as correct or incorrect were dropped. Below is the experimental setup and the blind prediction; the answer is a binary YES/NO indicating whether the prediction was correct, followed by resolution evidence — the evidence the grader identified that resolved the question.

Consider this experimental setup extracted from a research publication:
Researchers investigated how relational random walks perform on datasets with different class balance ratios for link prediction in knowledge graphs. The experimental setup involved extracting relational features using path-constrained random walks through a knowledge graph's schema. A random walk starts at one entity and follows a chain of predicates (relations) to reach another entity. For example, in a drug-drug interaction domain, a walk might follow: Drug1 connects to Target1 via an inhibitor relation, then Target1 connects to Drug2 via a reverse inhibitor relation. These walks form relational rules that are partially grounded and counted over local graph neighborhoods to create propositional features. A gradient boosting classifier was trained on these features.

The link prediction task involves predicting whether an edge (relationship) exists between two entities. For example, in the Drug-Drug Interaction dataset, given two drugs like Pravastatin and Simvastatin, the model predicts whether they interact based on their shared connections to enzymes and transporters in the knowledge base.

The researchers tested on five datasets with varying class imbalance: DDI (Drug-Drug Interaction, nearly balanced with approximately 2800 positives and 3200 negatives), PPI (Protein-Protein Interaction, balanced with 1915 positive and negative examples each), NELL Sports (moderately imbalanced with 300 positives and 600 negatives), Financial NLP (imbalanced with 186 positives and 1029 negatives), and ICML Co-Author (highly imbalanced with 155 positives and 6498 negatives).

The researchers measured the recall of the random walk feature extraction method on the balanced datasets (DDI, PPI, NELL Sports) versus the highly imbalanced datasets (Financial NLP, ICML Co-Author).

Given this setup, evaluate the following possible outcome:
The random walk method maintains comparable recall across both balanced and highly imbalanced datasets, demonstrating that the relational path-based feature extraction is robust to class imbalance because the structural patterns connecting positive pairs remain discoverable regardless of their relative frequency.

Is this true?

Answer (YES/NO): NO